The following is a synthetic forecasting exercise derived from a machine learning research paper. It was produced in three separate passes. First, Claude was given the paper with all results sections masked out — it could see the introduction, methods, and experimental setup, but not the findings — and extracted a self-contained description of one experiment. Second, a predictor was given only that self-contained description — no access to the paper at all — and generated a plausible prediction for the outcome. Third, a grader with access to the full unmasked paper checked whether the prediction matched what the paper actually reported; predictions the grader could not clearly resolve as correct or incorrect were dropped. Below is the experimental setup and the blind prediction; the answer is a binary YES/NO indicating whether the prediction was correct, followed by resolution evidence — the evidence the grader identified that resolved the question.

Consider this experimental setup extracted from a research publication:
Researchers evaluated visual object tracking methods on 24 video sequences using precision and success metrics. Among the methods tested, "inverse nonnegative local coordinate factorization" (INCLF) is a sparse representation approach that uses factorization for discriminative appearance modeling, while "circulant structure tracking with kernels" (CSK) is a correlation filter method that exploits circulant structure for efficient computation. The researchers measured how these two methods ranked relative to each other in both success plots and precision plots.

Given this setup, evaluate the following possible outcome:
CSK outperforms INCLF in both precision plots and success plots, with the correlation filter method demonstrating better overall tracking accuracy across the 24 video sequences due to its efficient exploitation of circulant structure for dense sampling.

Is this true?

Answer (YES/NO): NO